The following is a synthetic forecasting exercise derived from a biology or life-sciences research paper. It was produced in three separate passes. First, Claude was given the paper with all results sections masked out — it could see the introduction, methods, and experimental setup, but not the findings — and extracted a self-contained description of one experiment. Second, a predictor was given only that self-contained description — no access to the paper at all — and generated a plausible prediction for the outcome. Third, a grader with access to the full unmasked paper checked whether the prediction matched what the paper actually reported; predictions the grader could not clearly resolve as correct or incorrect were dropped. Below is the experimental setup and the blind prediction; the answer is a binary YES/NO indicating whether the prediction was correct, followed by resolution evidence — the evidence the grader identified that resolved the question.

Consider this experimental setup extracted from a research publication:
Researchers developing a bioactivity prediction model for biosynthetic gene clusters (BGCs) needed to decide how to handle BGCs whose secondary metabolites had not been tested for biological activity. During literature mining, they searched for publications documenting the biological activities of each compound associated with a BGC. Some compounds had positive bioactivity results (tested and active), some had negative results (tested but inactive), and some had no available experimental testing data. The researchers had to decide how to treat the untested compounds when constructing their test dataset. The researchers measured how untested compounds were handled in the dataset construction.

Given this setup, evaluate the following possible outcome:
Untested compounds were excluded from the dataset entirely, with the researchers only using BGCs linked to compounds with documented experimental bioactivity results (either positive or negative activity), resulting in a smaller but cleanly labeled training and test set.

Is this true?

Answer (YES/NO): YES